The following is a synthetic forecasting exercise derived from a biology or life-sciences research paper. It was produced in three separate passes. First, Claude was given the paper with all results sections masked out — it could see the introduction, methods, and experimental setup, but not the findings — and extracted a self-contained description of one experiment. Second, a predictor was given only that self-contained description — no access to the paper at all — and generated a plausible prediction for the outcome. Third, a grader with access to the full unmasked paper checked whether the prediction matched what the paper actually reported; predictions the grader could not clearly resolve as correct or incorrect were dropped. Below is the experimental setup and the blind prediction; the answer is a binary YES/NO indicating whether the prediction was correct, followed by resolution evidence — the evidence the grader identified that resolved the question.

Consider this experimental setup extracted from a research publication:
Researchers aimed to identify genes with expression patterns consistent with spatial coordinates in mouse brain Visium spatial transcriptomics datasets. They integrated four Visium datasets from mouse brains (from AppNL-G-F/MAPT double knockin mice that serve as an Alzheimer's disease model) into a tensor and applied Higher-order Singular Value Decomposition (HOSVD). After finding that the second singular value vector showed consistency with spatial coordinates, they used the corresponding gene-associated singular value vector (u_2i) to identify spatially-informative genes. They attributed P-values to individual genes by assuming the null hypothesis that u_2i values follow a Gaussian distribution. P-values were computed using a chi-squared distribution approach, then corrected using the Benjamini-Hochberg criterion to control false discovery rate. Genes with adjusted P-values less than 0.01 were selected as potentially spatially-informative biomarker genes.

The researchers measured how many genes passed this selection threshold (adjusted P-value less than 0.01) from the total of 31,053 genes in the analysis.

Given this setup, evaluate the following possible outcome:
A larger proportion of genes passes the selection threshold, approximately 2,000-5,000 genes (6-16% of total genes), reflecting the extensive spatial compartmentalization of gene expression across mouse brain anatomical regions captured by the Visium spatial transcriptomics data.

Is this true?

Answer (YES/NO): NO